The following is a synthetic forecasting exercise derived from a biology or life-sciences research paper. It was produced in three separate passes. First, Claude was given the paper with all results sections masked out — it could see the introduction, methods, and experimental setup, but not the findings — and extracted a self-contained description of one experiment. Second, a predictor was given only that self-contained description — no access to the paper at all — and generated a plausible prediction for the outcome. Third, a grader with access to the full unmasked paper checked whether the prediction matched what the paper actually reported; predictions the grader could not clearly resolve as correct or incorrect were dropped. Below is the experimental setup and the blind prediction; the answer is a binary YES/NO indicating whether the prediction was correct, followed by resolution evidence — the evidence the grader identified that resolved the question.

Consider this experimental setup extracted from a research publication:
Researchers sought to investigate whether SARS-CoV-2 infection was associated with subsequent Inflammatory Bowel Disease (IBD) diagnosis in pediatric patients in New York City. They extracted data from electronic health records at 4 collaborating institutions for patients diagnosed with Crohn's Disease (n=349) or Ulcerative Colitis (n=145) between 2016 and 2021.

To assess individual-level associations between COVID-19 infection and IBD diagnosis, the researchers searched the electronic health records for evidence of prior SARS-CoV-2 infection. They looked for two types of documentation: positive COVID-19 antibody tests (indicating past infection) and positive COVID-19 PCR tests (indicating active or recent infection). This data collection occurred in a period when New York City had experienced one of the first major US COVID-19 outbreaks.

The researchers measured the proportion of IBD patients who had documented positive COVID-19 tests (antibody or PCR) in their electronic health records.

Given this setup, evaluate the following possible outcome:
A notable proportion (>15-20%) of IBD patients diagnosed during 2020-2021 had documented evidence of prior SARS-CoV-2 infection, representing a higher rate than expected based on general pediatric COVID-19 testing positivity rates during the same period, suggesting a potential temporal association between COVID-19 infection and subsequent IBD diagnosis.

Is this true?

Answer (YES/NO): NO